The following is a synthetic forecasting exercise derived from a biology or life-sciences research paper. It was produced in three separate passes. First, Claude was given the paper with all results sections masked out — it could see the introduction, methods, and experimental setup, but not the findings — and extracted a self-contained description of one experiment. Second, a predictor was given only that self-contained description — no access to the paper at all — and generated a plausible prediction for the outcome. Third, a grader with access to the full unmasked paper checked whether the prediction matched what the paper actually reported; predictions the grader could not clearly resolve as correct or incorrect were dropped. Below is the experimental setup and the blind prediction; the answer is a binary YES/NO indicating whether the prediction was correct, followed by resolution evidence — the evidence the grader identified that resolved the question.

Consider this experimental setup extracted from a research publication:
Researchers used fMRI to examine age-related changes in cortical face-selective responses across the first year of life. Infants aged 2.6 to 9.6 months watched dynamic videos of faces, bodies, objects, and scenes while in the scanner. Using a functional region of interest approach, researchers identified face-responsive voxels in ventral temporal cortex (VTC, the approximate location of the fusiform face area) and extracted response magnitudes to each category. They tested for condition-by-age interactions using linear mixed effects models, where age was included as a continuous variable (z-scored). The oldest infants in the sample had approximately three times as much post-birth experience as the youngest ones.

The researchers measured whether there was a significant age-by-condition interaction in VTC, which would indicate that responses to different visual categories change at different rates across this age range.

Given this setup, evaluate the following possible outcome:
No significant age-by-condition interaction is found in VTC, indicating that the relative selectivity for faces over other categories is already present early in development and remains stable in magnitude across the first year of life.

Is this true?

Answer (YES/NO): YES